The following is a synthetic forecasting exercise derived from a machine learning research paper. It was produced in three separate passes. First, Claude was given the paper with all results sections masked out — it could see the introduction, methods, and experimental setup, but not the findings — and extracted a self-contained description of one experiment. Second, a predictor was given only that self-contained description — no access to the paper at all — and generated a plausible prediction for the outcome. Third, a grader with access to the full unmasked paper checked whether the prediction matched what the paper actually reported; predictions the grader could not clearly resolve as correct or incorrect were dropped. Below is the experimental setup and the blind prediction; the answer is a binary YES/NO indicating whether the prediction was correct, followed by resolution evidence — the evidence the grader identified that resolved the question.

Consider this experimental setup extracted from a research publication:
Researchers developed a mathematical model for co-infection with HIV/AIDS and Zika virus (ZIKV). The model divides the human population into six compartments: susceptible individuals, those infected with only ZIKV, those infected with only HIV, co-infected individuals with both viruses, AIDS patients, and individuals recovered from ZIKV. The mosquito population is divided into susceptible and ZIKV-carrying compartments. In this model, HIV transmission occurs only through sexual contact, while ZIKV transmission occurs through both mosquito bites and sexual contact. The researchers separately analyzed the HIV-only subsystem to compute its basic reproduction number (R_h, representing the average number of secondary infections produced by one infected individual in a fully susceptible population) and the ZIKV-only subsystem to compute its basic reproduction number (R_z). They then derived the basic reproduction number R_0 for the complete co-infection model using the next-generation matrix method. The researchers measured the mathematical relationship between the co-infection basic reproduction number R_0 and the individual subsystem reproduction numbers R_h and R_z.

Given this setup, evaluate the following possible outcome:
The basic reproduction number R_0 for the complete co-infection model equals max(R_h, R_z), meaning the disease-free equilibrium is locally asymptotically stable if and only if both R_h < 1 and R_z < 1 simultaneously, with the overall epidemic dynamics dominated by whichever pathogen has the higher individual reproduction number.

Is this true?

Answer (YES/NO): YES